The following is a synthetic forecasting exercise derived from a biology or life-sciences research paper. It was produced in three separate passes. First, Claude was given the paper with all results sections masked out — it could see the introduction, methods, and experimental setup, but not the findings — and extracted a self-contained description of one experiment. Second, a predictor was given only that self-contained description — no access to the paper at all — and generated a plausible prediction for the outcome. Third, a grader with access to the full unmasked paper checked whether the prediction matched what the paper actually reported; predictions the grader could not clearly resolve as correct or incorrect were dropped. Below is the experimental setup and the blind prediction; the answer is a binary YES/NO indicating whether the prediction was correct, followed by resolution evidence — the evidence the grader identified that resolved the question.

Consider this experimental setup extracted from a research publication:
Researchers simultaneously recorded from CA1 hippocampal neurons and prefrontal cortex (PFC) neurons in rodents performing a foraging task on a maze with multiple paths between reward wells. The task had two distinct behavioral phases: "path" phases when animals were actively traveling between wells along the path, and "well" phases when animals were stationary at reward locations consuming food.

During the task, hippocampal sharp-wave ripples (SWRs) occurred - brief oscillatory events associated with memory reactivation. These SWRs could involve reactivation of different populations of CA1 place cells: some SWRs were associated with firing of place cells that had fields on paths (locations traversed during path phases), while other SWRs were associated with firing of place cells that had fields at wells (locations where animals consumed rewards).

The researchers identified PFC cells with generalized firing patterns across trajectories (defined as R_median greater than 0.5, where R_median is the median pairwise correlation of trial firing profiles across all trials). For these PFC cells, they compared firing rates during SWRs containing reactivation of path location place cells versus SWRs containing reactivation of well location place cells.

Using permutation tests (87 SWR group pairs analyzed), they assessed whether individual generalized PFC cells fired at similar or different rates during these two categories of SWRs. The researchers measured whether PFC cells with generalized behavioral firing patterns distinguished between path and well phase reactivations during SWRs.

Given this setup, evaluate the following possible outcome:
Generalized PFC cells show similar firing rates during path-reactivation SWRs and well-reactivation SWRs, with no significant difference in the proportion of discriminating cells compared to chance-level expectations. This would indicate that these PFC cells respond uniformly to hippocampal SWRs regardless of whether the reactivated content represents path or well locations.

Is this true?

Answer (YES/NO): NO